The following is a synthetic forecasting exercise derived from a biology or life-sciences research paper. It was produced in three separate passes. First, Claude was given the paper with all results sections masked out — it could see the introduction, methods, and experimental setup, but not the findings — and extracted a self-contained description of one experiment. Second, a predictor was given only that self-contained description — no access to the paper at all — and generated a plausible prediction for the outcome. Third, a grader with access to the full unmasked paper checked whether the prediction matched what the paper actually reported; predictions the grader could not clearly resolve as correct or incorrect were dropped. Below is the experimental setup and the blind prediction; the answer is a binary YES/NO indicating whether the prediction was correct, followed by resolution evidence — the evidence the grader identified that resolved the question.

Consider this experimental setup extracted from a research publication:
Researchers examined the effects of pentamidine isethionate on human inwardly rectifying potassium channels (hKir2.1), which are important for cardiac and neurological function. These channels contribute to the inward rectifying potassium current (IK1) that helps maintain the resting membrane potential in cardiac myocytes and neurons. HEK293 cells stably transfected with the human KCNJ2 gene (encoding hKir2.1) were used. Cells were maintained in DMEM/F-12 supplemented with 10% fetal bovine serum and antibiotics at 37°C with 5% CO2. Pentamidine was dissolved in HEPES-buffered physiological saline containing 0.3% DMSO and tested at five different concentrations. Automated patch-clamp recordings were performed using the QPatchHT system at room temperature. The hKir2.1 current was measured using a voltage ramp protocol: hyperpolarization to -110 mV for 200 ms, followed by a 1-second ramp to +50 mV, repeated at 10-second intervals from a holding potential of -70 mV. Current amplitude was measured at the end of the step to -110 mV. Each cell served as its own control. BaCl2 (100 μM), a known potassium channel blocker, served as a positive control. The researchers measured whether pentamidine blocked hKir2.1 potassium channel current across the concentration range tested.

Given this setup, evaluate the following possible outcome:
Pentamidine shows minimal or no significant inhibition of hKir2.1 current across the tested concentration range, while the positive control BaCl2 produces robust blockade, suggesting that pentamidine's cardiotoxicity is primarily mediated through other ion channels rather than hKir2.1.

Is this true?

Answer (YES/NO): NO